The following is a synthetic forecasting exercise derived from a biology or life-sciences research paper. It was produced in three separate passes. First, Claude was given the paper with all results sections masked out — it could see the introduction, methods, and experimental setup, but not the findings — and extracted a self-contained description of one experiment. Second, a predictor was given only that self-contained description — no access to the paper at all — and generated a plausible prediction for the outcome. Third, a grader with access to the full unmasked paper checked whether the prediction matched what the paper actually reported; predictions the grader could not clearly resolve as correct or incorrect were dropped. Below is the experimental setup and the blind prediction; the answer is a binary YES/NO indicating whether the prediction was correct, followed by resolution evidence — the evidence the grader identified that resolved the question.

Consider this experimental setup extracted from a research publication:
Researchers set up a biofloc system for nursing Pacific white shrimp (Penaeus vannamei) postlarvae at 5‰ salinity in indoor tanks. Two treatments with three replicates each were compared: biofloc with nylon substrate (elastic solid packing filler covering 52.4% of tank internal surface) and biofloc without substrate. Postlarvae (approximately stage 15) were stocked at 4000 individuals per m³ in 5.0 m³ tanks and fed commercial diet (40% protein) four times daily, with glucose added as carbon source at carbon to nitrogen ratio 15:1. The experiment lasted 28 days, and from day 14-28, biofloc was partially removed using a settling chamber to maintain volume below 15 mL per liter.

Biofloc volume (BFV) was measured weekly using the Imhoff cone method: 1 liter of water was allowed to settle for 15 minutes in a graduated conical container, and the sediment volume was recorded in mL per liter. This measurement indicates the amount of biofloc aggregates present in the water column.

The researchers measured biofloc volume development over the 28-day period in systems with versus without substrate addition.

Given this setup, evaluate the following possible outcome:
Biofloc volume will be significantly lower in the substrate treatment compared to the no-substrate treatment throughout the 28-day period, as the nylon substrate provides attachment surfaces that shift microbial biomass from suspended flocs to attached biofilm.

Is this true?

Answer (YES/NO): NO